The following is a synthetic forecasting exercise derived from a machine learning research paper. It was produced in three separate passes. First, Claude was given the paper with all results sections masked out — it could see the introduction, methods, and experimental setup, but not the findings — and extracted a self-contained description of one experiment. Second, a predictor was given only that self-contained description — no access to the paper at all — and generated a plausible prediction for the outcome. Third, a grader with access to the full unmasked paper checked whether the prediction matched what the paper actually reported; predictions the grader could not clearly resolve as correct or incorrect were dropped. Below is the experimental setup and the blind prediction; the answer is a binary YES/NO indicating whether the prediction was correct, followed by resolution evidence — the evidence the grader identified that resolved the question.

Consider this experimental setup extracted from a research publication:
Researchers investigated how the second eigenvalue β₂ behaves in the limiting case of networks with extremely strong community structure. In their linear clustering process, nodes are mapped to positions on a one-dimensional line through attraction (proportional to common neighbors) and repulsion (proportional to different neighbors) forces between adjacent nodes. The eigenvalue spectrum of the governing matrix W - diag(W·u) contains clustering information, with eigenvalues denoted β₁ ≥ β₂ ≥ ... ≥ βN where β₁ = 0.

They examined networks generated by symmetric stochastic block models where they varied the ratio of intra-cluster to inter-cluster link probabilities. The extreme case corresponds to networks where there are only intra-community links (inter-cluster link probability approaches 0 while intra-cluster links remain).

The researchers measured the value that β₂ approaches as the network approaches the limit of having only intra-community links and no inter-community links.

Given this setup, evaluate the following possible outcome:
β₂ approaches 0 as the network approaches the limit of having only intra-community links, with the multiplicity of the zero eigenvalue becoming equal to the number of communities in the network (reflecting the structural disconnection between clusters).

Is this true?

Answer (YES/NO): NO